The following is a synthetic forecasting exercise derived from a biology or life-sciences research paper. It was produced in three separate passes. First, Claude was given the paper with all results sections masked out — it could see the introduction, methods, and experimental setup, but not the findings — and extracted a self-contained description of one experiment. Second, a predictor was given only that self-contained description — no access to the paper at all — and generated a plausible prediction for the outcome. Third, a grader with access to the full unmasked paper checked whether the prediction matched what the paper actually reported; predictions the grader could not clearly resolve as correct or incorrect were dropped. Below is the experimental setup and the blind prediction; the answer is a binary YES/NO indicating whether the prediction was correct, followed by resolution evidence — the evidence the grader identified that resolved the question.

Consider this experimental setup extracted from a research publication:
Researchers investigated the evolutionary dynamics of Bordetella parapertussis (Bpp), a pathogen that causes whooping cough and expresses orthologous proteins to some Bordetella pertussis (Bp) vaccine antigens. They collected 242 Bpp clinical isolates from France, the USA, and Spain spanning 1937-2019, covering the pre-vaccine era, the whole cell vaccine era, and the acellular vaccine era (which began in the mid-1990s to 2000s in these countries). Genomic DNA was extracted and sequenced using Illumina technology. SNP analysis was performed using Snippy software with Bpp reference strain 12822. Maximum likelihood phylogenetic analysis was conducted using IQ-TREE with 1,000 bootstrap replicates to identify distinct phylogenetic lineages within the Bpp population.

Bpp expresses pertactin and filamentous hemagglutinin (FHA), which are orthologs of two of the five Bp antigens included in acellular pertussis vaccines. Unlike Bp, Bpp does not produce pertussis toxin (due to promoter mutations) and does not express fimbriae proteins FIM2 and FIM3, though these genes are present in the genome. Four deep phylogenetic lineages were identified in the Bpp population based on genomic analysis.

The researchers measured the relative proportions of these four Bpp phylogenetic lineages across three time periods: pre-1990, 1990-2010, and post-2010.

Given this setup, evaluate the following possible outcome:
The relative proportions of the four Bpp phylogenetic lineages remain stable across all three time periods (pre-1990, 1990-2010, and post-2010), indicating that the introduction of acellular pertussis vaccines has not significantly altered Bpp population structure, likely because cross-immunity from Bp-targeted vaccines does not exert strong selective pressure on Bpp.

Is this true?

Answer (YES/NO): NO